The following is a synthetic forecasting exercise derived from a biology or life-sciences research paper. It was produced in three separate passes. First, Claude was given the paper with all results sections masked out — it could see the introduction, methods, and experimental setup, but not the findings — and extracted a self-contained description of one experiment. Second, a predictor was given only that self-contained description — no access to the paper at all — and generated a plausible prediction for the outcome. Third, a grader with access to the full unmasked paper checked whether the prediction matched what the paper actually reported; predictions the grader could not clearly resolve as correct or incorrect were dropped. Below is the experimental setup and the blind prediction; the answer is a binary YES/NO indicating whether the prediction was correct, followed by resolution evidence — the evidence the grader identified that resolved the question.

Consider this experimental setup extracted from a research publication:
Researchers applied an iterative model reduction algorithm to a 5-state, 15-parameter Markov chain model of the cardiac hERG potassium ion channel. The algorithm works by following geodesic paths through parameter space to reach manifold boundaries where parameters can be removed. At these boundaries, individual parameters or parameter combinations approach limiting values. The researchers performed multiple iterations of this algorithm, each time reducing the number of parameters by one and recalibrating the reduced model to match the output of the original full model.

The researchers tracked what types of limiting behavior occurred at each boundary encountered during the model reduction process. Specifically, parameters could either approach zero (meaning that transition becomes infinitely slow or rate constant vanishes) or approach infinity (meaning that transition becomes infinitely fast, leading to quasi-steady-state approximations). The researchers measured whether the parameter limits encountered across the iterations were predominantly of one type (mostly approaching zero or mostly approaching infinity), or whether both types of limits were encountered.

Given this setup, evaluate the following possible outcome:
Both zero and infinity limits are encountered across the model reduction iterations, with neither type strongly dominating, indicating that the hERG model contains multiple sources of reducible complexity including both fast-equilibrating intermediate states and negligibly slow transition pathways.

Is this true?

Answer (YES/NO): YES